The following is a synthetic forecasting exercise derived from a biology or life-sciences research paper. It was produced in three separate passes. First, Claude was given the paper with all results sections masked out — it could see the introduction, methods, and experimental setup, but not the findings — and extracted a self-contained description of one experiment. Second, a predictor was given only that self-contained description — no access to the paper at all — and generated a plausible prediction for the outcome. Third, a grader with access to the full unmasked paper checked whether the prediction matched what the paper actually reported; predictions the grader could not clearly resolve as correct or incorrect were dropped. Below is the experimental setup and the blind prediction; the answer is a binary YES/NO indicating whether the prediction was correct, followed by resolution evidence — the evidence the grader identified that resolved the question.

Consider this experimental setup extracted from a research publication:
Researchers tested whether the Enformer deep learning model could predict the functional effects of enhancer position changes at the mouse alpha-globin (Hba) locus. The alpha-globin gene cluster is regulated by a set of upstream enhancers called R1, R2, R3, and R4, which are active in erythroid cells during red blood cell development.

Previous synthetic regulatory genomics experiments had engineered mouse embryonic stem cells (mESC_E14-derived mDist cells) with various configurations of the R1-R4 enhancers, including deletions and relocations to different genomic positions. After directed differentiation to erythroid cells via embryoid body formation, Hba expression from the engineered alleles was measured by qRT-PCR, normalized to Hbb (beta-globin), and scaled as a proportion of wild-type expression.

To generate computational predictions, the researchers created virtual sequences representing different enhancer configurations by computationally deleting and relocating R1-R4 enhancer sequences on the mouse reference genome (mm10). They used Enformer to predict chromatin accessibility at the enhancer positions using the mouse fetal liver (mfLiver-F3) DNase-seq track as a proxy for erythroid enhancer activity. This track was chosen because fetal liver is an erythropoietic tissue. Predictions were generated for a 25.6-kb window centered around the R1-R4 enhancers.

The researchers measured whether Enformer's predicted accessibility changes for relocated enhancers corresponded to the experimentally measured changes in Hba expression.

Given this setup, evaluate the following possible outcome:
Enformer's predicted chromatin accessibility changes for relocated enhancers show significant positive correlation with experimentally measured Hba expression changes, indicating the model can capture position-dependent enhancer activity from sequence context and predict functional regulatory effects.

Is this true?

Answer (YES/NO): NO